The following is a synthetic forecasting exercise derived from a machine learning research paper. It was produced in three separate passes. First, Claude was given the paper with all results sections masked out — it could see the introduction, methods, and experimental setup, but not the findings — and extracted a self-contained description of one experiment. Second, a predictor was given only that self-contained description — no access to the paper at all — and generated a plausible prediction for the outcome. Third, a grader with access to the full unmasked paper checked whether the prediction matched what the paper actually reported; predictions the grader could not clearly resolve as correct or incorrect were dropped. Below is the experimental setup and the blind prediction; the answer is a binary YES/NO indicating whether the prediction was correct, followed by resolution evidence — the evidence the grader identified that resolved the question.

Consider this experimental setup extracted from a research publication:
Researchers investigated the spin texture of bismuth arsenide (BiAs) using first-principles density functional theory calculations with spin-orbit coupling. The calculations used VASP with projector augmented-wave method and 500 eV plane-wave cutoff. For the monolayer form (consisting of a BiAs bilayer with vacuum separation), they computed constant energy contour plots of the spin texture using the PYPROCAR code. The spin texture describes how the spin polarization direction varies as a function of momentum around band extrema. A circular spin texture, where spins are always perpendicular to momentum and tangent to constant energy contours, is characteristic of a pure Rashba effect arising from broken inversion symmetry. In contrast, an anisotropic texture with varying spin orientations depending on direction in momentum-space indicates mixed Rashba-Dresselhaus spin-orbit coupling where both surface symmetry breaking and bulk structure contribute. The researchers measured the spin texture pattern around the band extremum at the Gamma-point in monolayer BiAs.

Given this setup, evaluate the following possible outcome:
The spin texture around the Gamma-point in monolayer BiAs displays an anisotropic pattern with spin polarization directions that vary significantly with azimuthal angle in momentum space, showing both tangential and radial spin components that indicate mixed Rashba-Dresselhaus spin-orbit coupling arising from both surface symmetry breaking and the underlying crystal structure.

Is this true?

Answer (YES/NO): NO